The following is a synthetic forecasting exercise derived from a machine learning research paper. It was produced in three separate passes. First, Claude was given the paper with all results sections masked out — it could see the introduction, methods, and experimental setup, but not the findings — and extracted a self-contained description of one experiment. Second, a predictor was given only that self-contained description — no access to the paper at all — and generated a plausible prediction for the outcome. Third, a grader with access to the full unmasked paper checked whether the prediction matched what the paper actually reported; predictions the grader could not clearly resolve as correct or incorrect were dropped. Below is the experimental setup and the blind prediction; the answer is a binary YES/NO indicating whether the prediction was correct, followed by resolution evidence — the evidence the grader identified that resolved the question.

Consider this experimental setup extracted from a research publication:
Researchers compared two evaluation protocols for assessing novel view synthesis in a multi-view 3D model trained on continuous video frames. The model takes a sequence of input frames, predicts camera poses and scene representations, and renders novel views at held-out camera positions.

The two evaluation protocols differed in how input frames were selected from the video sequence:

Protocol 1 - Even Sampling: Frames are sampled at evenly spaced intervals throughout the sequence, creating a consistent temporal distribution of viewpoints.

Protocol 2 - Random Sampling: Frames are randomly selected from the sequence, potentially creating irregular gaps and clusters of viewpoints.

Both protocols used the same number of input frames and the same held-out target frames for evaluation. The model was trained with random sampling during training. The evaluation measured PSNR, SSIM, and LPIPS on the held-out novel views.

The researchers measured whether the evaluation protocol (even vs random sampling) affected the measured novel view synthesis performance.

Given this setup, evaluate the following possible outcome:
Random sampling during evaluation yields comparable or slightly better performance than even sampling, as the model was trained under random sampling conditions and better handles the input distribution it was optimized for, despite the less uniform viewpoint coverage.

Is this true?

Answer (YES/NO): NO